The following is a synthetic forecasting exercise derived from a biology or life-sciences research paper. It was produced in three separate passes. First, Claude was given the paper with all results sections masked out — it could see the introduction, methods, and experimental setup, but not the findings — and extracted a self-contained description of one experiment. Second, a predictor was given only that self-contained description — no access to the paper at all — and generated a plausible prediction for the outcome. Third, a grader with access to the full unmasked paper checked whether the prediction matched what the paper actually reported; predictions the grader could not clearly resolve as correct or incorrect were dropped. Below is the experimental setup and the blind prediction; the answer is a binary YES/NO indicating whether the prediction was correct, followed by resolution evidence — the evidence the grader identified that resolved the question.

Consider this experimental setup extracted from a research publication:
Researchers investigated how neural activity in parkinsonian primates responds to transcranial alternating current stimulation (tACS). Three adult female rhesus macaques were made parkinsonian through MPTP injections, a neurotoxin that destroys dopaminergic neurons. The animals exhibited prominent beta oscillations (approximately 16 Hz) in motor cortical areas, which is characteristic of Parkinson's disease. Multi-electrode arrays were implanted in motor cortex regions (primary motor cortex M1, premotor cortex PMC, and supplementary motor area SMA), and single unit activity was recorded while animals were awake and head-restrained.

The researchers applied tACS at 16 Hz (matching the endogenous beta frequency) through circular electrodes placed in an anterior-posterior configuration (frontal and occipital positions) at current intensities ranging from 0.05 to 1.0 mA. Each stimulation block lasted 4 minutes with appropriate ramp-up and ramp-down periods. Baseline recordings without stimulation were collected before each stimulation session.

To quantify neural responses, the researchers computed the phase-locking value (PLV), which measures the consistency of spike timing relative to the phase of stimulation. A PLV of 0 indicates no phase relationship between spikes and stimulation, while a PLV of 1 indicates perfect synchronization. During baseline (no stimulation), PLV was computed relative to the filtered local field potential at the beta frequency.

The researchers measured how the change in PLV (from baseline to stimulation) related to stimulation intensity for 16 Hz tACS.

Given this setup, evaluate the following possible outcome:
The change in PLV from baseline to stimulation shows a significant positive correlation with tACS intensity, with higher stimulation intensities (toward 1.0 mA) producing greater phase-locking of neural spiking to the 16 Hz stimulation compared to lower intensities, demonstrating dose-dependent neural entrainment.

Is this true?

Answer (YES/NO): YES